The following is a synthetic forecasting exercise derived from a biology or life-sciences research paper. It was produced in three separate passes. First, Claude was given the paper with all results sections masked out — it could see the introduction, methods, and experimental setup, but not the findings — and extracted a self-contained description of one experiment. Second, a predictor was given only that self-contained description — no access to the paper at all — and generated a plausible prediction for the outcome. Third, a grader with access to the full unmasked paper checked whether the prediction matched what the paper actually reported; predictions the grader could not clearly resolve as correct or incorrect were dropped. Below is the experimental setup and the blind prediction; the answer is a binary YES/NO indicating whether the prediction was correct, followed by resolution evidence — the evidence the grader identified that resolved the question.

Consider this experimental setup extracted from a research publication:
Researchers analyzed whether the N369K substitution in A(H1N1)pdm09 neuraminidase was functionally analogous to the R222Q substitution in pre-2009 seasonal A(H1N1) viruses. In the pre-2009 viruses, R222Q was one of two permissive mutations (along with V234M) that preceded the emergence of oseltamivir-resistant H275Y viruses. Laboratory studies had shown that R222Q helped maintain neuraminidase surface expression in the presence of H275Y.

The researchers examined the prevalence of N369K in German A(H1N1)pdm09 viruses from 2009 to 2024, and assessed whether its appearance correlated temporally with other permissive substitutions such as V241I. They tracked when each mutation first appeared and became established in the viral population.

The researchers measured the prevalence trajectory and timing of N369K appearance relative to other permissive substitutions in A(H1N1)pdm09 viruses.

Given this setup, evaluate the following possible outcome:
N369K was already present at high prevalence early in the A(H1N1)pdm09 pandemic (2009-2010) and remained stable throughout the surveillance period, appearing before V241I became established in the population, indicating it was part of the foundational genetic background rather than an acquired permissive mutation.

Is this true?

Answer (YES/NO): NO